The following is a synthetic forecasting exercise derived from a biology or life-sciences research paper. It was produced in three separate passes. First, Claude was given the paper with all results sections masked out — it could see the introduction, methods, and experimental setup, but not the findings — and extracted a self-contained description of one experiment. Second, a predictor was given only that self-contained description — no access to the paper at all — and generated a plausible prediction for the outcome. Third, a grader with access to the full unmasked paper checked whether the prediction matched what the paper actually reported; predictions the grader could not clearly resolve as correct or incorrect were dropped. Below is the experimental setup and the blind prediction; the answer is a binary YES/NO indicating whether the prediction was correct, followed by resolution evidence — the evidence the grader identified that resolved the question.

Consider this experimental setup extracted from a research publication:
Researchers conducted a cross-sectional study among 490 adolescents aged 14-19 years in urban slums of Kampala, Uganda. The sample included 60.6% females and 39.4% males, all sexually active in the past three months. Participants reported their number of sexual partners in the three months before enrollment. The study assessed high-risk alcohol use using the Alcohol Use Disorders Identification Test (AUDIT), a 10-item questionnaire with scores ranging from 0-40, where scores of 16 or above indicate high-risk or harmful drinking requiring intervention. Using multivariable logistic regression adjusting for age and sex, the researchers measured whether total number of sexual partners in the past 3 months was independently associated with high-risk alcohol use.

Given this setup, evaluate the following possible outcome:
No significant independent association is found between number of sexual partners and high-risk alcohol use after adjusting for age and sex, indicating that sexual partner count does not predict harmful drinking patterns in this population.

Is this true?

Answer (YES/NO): YES